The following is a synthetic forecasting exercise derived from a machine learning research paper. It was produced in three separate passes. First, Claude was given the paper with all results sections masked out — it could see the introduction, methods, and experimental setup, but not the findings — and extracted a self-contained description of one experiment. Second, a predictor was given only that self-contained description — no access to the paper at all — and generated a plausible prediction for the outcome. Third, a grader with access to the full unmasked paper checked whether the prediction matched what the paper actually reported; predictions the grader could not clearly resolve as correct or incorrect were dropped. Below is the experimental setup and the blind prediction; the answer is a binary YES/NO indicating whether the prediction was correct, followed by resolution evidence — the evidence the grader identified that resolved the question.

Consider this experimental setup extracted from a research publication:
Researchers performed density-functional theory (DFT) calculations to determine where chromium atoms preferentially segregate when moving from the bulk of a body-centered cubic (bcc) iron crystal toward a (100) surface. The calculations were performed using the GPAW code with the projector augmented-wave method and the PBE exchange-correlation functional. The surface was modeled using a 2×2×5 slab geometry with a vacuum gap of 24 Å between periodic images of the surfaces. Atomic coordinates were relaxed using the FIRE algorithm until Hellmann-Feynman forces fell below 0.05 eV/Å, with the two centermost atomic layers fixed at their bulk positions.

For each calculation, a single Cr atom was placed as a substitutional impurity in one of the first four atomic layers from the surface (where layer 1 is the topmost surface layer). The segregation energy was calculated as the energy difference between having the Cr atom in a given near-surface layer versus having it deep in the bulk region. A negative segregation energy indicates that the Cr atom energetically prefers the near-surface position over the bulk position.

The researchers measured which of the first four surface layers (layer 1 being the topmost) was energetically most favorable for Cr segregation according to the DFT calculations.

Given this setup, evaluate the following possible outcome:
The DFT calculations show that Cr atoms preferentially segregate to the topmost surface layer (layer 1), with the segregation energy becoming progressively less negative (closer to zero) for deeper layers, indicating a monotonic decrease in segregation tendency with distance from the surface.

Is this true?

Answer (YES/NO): NO